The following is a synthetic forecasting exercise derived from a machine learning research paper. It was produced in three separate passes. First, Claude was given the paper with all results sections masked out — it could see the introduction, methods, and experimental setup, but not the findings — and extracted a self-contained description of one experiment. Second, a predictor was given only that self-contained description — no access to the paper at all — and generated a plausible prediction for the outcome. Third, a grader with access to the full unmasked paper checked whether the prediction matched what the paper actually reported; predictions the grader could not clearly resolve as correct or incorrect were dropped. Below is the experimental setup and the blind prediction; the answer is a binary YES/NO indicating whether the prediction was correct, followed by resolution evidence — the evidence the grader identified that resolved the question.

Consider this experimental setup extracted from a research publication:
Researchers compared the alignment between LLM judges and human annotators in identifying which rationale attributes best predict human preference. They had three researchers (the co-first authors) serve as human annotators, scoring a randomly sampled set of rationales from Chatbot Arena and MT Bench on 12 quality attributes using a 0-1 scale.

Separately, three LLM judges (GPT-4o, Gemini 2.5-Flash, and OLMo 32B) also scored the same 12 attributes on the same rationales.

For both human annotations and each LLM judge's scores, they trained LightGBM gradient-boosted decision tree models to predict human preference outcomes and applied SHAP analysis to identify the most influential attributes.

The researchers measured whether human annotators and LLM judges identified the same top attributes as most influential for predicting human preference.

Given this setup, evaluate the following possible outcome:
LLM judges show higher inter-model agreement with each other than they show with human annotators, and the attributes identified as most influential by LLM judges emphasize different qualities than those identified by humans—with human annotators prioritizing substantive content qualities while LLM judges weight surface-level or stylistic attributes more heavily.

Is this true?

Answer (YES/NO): NO